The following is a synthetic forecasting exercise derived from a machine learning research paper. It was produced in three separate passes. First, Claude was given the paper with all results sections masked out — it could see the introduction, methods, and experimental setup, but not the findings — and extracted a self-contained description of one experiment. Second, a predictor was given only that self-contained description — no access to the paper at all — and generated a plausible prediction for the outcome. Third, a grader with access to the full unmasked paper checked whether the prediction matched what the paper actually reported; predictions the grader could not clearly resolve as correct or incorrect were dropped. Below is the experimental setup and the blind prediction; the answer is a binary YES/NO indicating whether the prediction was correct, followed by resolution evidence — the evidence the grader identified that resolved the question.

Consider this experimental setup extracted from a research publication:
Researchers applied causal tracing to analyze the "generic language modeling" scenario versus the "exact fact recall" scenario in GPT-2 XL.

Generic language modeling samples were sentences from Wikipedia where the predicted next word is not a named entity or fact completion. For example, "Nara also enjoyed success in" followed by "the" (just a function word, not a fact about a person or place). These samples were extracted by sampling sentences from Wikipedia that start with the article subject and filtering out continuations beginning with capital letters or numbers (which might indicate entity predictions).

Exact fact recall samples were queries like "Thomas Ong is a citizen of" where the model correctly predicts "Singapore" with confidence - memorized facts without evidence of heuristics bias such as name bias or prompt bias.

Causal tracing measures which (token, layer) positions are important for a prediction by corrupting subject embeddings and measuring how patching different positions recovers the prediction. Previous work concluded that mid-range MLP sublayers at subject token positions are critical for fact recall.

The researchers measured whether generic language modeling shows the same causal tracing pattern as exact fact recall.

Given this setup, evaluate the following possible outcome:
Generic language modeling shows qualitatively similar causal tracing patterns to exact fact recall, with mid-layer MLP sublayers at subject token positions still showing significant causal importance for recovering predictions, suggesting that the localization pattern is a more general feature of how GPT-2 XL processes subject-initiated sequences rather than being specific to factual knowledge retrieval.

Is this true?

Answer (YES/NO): NO